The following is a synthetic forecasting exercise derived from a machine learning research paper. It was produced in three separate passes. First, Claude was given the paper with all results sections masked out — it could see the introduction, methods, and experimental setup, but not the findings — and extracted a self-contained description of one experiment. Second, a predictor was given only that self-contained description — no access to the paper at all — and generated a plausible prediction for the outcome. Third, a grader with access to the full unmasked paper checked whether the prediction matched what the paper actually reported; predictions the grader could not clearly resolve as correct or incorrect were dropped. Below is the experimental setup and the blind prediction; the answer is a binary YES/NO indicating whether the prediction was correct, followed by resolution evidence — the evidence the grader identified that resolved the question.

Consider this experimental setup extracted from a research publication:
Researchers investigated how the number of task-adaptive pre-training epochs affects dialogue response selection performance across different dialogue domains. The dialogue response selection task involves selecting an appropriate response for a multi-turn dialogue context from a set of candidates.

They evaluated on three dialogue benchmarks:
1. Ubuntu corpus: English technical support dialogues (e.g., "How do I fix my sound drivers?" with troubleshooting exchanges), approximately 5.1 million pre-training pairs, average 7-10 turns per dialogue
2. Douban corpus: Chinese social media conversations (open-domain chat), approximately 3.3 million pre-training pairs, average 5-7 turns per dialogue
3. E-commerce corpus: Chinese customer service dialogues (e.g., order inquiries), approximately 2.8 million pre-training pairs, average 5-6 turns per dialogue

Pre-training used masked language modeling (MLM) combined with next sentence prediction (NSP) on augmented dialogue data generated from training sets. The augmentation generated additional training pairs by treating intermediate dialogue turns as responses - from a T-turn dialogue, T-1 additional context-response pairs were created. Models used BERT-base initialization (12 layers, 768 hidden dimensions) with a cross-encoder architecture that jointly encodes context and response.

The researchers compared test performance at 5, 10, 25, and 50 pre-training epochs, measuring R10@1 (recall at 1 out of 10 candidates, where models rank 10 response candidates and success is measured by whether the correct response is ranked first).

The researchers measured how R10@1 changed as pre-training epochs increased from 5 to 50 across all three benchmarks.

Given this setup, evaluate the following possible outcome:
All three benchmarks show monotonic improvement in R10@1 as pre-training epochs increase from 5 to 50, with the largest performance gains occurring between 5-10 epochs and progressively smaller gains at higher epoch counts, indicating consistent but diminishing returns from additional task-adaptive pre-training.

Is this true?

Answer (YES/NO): NO